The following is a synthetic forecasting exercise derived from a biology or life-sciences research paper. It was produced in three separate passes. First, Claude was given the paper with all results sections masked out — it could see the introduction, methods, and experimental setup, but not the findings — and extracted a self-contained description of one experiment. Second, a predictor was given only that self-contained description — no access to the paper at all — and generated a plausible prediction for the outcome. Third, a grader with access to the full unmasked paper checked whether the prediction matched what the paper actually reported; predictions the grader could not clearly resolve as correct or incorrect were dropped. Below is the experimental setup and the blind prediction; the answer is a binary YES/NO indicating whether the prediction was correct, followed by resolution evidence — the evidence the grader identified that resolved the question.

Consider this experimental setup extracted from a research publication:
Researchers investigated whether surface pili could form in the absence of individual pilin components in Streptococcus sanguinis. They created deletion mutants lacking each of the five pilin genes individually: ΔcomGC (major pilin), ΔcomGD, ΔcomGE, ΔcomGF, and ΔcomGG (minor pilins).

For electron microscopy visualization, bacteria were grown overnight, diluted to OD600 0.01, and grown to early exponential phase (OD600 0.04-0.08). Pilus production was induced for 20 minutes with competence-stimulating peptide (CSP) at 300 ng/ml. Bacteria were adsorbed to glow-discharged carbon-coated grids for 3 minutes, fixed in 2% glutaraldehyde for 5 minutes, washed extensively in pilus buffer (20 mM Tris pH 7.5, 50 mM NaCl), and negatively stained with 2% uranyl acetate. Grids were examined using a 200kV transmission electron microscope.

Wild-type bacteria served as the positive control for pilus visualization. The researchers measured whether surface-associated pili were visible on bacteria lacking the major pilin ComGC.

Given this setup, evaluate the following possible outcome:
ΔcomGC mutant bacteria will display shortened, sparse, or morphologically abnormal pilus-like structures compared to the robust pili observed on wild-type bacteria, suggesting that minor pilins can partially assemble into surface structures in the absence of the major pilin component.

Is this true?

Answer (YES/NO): NO